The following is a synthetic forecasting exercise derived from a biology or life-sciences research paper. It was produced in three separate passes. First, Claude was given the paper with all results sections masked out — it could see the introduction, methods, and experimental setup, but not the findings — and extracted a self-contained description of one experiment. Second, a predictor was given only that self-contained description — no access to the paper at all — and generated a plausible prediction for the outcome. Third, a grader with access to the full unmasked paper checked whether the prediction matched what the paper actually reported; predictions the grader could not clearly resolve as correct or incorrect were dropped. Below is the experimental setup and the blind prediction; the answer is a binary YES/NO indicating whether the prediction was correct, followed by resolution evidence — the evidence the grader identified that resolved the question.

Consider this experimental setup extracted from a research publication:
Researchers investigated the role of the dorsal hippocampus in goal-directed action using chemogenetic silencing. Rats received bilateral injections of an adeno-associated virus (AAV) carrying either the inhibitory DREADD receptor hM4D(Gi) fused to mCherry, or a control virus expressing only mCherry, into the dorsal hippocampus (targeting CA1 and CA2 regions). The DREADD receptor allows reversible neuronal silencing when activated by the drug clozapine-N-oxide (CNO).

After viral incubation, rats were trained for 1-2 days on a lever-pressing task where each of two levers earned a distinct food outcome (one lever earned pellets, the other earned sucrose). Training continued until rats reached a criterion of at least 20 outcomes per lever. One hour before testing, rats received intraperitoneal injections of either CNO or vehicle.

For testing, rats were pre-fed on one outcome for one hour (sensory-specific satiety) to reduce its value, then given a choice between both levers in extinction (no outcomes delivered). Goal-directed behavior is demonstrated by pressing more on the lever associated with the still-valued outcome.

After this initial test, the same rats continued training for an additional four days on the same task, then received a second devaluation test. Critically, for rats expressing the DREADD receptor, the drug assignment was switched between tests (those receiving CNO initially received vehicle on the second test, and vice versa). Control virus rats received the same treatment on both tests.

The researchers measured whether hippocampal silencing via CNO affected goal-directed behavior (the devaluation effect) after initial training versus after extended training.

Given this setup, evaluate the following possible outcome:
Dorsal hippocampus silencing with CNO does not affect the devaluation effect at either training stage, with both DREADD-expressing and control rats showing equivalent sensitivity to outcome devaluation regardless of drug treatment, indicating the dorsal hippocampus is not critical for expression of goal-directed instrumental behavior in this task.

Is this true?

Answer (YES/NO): NO